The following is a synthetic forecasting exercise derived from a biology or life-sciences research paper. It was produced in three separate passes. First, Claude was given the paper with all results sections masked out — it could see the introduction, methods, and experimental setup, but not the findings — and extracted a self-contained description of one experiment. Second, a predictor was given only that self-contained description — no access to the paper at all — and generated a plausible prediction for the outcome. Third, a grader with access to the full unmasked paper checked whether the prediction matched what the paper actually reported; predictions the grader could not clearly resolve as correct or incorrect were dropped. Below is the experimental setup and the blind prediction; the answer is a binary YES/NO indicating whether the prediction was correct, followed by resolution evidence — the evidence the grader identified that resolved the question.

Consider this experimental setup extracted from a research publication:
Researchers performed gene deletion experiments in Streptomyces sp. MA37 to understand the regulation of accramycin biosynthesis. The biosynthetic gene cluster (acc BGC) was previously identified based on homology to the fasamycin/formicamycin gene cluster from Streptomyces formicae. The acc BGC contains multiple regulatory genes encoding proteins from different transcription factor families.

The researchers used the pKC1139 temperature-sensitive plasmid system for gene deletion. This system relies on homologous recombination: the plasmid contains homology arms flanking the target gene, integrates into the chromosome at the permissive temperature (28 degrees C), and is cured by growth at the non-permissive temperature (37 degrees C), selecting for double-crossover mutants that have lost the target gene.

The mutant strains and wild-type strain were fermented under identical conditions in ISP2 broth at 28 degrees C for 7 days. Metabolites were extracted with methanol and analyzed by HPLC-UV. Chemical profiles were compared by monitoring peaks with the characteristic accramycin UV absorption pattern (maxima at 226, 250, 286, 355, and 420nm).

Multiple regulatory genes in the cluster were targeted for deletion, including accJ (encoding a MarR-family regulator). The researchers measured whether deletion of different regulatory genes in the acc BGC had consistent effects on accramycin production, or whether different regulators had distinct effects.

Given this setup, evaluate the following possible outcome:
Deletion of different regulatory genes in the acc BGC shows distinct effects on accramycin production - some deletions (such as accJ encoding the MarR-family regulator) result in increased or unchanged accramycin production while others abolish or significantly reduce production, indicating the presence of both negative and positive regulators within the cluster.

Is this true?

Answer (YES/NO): NO